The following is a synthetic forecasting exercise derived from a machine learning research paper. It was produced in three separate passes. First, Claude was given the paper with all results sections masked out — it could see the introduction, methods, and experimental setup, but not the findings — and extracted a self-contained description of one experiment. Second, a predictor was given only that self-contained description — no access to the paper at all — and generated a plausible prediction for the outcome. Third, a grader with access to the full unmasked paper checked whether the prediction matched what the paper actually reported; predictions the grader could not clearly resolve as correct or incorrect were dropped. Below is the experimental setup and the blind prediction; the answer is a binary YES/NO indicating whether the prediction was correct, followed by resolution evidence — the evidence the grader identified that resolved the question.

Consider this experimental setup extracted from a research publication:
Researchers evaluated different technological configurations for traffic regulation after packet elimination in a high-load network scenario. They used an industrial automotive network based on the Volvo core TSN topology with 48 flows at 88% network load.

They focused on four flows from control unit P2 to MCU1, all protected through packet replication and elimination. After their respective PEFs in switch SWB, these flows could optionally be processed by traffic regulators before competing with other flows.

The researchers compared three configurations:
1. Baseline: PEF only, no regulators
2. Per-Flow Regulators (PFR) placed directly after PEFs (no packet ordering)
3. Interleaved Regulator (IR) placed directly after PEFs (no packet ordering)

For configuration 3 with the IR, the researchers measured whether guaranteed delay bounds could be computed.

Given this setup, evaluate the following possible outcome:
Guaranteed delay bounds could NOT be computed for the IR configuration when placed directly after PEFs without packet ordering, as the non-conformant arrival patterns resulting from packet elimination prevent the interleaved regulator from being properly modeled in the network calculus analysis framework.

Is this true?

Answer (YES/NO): YES